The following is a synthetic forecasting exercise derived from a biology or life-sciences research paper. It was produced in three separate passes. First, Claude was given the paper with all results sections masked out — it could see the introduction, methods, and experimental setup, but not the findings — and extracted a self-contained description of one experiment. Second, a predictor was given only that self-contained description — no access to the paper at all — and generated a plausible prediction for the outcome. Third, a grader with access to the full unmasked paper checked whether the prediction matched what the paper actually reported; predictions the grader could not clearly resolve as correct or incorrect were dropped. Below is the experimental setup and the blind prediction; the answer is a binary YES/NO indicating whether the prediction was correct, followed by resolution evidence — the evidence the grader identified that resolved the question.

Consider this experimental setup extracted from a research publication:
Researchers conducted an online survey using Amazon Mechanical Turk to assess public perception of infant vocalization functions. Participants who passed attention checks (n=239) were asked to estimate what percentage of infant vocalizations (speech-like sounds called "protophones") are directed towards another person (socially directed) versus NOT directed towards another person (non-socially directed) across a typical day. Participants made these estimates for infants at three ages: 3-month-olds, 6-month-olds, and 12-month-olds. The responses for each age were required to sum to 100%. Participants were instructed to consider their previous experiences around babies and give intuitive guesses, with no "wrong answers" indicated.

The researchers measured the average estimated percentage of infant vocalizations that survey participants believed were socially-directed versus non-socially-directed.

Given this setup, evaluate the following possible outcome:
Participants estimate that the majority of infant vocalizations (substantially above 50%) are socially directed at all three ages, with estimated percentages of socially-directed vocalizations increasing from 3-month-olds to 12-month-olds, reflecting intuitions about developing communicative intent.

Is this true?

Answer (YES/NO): NO